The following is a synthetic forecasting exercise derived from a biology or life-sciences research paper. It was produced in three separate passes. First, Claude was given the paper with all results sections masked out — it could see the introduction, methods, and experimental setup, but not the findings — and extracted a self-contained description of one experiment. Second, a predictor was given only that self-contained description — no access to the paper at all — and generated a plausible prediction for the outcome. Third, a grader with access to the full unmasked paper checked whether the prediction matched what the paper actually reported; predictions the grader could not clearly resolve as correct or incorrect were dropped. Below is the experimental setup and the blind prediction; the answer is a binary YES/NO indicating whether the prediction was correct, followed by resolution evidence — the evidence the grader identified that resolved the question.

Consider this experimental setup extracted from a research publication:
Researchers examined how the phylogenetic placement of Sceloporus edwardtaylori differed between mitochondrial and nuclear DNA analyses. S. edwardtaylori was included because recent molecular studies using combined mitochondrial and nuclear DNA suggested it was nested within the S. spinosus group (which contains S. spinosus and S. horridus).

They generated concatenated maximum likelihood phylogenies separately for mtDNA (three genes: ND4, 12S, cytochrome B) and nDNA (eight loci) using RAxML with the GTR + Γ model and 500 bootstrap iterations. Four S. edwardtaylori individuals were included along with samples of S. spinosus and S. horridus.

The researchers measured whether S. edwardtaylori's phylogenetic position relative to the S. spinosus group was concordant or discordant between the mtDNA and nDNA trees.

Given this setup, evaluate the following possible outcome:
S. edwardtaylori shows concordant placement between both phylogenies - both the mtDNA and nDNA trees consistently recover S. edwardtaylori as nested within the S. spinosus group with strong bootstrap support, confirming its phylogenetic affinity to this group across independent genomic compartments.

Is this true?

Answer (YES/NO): NO